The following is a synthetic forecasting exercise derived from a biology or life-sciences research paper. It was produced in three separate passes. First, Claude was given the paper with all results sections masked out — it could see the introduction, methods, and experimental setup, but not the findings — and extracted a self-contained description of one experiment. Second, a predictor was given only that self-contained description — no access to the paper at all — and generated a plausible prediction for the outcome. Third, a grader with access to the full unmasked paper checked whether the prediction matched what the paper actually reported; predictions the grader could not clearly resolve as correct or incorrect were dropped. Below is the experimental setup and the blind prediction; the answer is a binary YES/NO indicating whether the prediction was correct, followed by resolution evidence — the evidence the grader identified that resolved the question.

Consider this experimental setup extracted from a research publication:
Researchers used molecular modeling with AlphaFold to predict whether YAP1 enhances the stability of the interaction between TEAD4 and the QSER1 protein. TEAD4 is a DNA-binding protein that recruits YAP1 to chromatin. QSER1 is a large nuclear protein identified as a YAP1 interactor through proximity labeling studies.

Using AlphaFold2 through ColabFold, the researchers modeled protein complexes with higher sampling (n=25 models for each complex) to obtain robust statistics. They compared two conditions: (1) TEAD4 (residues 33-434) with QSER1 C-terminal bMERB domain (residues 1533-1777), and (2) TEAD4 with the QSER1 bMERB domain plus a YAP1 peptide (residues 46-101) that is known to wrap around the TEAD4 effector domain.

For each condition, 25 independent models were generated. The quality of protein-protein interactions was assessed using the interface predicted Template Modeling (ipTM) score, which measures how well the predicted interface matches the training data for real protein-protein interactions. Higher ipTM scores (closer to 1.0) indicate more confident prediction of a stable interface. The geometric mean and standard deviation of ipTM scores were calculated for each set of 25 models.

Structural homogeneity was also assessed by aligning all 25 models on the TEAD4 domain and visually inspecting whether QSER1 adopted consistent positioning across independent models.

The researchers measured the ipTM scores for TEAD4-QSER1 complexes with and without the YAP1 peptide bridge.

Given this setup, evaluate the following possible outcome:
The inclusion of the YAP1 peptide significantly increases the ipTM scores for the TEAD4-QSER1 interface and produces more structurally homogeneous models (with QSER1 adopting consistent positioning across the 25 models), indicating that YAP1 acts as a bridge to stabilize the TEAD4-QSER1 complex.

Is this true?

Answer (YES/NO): YES